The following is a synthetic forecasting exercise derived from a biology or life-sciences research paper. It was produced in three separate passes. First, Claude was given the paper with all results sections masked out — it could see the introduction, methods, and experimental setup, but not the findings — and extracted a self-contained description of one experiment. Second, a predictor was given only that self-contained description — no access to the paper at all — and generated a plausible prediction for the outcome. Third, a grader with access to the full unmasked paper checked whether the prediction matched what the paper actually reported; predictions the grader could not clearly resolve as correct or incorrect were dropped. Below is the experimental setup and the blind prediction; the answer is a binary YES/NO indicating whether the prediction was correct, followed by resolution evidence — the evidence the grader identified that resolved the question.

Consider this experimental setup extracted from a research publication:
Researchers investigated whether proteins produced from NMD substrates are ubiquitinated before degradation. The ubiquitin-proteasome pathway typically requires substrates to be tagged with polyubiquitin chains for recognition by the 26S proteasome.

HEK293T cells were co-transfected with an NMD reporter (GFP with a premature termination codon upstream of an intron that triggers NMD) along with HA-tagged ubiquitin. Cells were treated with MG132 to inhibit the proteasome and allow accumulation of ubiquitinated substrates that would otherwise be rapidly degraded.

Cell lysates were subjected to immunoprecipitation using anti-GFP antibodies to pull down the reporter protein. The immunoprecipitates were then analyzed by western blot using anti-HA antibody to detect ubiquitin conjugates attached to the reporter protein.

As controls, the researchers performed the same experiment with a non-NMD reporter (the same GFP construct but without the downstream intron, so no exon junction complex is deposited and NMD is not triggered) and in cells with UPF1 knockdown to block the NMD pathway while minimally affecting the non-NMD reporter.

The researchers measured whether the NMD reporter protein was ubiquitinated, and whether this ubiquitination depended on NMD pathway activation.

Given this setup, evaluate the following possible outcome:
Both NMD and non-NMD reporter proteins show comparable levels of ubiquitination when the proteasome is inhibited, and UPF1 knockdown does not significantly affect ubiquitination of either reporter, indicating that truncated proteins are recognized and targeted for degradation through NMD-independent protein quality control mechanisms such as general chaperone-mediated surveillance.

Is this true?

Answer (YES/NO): NO